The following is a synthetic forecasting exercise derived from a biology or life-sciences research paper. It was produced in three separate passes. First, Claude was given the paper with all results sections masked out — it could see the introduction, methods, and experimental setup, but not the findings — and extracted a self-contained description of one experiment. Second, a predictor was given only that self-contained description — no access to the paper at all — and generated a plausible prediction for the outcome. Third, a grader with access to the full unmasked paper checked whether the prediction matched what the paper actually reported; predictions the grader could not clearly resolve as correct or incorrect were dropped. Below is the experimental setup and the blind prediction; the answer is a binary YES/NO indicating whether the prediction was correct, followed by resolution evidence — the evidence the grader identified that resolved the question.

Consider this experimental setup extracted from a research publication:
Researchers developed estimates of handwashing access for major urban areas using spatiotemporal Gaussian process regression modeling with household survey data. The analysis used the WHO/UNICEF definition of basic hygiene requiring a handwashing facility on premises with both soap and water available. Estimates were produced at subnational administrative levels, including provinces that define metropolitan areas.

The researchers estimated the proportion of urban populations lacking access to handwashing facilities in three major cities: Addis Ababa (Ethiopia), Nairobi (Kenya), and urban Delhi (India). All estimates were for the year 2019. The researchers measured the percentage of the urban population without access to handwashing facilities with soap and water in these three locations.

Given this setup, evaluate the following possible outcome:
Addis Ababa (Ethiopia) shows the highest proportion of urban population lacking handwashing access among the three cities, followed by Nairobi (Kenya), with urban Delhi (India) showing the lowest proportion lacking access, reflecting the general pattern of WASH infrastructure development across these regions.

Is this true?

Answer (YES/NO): YES